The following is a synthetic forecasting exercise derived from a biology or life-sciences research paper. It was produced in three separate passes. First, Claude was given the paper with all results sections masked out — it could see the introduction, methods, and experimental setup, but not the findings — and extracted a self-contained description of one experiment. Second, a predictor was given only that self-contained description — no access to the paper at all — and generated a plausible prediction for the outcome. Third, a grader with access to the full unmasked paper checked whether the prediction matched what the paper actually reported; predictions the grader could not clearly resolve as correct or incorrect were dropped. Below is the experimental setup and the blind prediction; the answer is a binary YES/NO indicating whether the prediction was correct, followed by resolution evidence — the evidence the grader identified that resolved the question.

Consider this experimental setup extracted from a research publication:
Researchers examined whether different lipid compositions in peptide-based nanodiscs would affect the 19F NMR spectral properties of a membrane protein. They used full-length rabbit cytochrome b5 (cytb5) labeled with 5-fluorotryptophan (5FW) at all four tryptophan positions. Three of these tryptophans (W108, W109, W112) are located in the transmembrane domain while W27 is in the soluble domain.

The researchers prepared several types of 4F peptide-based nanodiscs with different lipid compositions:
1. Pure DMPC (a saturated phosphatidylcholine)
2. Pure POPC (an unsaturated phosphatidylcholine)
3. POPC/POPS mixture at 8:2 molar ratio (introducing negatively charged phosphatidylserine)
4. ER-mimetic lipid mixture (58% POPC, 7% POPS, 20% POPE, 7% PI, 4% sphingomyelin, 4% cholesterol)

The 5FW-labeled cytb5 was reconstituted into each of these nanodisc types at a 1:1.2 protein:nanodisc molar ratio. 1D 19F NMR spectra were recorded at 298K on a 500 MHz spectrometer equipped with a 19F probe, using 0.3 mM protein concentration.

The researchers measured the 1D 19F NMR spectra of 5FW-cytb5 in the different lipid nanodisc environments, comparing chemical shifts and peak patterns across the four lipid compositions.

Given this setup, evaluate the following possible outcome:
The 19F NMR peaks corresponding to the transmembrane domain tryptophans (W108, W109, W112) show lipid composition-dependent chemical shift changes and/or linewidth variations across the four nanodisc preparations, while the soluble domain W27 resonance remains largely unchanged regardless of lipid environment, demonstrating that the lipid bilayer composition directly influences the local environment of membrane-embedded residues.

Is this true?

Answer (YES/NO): NO